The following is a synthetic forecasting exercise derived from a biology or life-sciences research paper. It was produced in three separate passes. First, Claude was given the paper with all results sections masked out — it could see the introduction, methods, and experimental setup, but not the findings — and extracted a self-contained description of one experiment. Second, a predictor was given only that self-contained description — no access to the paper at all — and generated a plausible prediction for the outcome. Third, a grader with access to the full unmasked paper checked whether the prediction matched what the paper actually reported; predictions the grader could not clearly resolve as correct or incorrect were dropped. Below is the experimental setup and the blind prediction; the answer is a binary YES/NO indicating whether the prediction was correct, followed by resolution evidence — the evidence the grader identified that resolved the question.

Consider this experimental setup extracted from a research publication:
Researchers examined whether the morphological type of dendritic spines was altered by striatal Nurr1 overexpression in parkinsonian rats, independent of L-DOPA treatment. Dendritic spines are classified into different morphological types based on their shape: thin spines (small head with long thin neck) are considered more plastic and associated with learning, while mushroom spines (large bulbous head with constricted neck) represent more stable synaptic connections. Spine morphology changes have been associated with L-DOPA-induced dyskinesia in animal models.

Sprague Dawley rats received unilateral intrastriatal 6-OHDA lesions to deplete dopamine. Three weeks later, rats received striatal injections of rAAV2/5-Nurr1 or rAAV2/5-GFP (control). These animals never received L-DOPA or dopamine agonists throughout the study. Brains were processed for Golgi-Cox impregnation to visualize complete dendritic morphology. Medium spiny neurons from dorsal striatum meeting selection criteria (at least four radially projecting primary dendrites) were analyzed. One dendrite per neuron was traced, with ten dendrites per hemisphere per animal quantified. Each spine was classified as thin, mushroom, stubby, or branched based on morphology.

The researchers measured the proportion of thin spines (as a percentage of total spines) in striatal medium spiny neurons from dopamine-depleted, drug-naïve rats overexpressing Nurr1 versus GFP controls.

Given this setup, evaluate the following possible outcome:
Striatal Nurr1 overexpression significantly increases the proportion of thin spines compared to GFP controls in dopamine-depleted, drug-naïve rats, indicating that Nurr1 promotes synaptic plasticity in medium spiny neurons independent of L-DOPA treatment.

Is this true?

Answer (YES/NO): NO